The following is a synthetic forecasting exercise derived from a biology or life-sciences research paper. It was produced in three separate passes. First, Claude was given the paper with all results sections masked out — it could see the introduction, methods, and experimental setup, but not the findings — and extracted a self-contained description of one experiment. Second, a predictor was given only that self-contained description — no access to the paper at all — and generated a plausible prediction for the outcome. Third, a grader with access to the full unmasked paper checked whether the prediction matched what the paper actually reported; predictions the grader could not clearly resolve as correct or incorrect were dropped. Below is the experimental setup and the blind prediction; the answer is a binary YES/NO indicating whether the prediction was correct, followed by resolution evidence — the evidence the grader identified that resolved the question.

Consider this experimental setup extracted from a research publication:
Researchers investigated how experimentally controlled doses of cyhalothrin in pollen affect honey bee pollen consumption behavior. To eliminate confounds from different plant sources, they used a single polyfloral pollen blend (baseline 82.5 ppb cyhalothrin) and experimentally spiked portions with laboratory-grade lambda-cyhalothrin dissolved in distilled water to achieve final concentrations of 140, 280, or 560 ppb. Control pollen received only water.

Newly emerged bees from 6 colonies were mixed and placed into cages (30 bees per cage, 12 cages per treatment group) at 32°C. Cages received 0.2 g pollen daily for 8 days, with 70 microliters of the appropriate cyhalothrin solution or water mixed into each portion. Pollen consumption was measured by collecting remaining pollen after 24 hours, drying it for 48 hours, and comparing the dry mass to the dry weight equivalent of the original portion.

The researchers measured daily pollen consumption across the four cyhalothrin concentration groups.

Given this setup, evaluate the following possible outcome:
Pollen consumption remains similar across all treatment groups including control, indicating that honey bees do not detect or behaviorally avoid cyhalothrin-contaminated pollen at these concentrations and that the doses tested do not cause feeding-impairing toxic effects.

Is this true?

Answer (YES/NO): NO